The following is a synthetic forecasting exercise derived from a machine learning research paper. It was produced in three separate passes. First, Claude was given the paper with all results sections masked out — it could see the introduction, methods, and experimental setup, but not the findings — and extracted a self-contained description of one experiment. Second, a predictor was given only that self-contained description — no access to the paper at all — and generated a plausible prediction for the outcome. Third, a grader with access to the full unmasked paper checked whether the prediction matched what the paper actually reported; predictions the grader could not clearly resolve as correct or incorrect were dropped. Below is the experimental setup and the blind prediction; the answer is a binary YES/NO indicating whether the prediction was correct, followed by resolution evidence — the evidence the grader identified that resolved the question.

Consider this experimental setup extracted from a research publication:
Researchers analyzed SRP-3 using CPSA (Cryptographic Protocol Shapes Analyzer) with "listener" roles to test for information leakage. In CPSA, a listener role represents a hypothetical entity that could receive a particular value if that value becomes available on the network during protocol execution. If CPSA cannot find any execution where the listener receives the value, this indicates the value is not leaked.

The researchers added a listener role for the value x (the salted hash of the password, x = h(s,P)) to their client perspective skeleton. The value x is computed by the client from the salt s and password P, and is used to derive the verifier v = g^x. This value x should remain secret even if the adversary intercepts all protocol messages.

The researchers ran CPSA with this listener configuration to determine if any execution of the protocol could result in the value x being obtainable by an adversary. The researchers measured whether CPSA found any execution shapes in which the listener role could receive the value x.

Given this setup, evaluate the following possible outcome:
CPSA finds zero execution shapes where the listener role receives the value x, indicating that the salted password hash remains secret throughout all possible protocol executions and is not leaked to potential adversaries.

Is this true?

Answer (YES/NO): YES